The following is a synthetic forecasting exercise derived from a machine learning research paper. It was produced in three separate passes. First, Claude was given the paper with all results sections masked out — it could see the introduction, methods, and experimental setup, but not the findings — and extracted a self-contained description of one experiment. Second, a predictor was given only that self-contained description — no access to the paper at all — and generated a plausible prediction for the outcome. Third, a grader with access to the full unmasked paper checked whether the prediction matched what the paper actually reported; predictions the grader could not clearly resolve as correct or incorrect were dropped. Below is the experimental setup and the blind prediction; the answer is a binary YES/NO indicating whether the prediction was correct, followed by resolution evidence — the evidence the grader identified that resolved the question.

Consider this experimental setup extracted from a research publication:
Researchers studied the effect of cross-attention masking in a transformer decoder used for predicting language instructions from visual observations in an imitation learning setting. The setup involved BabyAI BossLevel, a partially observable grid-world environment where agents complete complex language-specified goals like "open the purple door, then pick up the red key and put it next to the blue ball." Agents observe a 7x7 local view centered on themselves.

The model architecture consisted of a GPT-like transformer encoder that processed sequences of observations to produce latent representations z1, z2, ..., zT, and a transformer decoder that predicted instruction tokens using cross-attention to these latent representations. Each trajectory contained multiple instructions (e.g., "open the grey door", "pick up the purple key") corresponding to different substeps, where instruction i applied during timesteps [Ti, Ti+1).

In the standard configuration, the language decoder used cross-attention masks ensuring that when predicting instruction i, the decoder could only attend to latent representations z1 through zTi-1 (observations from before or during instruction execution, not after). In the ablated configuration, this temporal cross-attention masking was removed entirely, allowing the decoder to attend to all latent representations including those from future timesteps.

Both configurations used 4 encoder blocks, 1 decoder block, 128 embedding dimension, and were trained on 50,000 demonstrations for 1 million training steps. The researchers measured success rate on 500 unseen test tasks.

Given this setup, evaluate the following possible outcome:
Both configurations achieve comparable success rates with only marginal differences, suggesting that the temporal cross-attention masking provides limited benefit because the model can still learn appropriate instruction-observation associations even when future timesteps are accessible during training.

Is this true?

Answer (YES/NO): NO